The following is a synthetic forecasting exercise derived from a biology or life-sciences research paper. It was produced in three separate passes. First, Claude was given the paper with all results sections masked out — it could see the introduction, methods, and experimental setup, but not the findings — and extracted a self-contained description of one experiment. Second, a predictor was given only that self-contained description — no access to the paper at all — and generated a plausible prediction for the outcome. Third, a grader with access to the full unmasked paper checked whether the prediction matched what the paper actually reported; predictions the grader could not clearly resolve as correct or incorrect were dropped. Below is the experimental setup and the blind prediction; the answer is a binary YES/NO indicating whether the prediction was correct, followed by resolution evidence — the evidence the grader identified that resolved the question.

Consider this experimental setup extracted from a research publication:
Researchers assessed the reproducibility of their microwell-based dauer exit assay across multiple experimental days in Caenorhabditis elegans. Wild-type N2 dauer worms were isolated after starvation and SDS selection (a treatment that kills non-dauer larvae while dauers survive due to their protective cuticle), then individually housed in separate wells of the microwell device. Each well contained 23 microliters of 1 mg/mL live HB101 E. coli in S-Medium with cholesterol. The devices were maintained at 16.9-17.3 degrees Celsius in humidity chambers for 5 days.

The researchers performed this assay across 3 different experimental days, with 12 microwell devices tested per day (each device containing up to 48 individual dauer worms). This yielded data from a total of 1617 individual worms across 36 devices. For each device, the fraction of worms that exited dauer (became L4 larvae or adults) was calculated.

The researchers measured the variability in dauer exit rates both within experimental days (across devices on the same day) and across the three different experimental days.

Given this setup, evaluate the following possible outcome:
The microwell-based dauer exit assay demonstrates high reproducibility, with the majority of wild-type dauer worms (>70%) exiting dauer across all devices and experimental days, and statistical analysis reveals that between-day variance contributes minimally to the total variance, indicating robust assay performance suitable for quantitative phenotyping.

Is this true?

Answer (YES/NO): NO